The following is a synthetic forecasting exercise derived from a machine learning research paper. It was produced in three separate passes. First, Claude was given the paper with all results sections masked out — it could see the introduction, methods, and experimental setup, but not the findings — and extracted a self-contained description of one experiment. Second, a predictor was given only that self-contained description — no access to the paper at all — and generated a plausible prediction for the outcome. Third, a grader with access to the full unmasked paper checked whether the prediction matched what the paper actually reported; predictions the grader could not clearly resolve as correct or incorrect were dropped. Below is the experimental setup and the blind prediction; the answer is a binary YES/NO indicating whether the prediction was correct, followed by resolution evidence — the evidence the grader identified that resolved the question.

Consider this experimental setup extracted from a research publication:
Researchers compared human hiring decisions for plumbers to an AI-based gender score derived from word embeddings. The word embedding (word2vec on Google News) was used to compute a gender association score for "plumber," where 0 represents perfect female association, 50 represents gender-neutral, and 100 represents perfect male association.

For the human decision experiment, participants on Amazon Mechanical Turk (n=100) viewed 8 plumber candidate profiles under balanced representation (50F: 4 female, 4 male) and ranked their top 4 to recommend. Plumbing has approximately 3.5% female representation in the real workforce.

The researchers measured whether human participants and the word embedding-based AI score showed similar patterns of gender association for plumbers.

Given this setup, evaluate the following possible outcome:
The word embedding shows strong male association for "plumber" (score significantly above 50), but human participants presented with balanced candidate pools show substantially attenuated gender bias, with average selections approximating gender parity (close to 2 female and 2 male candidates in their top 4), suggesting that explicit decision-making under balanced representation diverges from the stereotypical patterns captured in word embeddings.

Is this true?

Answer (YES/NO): NO